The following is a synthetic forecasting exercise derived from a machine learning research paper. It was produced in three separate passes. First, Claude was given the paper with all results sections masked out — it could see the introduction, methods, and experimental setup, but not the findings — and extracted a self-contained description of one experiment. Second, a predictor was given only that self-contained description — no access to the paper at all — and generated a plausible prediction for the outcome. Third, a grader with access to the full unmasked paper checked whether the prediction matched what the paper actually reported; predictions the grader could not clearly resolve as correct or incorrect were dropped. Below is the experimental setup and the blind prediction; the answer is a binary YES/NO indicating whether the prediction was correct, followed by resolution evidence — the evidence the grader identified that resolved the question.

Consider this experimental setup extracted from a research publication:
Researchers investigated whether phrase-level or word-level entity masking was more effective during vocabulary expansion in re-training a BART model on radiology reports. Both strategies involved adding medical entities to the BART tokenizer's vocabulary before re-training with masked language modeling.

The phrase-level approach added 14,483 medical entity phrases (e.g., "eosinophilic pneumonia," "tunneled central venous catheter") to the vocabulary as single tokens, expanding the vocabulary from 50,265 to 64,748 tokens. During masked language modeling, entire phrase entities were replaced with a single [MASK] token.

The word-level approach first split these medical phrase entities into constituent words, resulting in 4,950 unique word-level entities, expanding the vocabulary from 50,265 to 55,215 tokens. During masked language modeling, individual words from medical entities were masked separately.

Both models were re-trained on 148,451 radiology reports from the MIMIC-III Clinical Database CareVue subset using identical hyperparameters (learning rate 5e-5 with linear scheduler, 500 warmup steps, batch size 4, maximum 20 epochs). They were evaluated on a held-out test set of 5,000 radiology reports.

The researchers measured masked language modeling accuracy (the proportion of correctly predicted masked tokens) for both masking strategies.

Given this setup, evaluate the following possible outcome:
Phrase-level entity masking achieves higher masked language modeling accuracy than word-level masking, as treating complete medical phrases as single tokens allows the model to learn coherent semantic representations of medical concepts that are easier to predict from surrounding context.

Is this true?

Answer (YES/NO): NO